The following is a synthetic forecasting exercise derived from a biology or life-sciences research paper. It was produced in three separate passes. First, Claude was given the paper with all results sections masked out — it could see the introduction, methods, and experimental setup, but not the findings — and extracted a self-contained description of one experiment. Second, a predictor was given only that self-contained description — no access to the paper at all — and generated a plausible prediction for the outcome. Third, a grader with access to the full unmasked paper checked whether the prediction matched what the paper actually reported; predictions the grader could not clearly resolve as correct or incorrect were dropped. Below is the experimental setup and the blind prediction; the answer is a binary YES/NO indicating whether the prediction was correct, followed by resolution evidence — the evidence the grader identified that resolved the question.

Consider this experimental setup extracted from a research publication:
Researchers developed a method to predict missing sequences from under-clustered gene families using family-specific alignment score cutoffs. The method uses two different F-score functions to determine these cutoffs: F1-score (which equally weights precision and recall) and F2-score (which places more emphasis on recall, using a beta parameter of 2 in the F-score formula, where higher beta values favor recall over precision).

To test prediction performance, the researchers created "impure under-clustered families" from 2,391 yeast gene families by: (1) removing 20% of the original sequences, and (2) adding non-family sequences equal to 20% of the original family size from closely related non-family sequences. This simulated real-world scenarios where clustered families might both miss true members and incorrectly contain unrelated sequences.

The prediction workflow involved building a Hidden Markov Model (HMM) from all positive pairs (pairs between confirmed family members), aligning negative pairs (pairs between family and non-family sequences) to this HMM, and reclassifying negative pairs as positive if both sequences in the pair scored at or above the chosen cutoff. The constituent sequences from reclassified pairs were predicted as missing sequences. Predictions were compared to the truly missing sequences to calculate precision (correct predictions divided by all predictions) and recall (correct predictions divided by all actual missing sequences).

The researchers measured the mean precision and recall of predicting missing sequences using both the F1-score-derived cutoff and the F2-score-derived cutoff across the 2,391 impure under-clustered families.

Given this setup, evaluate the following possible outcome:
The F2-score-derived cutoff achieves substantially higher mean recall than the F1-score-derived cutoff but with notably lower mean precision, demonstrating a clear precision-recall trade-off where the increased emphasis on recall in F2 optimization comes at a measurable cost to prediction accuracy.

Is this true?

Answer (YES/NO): NO